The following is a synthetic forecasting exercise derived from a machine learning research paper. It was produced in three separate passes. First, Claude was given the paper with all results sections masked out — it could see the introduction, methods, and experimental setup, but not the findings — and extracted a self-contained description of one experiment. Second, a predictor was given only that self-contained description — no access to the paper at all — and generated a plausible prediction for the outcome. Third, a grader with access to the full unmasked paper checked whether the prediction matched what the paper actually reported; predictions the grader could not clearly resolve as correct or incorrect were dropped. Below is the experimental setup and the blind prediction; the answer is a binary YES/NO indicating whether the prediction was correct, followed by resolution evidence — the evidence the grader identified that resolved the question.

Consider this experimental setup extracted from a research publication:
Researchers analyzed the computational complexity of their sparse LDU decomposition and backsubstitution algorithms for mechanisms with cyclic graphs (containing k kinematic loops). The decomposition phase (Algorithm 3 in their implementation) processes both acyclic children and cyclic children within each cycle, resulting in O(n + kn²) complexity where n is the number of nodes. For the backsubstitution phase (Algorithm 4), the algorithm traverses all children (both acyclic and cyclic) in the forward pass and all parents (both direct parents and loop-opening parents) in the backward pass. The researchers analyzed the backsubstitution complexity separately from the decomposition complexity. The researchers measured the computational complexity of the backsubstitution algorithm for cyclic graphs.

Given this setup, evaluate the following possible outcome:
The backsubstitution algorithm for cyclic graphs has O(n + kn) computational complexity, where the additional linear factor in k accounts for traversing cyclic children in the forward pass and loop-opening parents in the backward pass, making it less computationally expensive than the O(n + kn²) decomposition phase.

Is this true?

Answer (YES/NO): YES